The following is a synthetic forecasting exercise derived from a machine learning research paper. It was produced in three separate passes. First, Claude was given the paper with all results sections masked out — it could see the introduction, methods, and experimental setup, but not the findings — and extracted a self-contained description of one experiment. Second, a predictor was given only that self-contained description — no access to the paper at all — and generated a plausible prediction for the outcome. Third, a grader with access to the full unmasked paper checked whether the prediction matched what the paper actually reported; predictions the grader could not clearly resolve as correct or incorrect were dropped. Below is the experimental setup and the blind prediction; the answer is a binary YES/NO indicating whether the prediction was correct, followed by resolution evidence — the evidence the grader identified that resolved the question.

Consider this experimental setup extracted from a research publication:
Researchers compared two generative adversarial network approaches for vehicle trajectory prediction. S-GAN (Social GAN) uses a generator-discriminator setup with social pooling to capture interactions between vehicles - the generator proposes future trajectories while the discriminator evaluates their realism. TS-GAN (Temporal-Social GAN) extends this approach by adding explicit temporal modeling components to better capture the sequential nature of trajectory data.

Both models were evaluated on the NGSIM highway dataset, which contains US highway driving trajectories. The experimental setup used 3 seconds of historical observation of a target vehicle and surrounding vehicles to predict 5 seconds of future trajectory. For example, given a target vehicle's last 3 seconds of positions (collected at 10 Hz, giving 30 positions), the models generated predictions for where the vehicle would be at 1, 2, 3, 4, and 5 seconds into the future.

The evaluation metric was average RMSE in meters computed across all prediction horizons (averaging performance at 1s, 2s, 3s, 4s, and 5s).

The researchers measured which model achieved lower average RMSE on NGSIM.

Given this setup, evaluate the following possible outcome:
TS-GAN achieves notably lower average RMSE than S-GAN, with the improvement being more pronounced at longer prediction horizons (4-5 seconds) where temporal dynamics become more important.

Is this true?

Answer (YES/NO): YES